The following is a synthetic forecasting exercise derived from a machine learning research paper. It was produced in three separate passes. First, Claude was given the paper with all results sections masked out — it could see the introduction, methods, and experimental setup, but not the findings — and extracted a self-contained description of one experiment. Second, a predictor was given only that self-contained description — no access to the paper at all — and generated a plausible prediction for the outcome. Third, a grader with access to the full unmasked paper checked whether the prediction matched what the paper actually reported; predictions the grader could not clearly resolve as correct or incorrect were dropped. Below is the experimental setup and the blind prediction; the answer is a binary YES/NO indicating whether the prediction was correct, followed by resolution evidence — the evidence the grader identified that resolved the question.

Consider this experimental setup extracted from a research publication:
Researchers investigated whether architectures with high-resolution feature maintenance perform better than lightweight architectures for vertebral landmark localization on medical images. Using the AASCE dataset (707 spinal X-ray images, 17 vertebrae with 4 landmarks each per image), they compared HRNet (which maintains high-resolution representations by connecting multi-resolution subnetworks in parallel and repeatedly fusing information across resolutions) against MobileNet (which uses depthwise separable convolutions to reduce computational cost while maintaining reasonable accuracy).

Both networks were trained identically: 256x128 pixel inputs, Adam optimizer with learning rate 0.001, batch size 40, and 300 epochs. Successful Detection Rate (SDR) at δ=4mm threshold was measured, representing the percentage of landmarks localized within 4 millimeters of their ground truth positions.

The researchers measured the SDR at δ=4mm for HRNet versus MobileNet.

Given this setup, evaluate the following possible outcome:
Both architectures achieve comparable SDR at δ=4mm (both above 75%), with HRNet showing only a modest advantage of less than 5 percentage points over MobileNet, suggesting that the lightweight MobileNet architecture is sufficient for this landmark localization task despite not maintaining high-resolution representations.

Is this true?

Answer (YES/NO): NO